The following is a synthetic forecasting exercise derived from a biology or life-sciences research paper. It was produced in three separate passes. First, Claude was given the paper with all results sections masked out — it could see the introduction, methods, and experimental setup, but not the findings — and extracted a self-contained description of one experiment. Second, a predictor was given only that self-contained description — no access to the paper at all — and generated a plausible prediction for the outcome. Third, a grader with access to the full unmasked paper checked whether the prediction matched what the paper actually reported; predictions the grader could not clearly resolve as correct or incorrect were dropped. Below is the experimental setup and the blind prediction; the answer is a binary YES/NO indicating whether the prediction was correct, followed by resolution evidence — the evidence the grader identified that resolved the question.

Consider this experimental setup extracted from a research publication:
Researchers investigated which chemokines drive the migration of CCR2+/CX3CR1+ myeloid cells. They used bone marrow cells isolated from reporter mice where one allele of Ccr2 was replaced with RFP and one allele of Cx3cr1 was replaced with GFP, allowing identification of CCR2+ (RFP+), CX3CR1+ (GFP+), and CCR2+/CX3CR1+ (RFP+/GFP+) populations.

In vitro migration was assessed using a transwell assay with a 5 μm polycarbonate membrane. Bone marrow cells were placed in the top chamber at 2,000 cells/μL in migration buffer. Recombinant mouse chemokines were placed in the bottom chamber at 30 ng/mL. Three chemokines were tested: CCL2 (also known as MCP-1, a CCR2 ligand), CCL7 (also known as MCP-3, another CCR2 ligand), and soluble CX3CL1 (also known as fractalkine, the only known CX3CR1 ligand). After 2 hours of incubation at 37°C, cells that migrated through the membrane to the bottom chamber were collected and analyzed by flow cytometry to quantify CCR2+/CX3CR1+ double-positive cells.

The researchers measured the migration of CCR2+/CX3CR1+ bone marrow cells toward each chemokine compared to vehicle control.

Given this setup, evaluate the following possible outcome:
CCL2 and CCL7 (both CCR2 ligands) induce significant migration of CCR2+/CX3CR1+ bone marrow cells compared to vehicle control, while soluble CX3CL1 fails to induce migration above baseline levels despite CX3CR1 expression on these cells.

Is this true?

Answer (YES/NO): YES